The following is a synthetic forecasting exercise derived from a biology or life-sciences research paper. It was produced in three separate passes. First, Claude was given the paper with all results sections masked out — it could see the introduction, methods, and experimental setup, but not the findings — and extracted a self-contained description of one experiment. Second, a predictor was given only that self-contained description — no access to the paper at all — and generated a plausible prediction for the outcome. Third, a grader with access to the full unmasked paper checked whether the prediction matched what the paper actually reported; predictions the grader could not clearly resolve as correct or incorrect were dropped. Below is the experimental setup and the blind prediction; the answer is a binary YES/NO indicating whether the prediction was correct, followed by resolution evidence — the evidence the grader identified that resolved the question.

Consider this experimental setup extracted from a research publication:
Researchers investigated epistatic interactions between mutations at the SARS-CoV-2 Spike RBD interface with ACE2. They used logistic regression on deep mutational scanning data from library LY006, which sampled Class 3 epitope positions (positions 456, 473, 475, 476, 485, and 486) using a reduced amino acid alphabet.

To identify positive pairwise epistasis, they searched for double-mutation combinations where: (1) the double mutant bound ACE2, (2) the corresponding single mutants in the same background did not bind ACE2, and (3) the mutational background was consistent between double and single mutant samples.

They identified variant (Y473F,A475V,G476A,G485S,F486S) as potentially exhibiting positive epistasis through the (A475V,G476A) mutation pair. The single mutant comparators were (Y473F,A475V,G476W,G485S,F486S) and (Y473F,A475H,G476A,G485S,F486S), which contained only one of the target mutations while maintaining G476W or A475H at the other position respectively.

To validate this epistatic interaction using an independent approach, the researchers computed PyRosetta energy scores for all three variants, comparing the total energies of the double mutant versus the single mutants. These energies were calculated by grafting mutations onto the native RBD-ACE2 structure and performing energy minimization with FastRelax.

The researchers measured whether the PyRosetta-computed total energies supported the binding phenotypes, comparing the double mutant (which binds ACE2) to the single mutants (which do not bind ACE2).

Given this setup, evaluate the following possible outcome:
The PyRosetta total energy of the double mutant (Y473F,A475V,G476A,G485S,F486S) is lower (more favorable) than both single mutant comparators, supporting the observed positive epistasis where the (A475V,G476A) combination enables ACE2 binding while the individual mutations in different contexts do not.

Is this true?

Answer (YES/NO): YES